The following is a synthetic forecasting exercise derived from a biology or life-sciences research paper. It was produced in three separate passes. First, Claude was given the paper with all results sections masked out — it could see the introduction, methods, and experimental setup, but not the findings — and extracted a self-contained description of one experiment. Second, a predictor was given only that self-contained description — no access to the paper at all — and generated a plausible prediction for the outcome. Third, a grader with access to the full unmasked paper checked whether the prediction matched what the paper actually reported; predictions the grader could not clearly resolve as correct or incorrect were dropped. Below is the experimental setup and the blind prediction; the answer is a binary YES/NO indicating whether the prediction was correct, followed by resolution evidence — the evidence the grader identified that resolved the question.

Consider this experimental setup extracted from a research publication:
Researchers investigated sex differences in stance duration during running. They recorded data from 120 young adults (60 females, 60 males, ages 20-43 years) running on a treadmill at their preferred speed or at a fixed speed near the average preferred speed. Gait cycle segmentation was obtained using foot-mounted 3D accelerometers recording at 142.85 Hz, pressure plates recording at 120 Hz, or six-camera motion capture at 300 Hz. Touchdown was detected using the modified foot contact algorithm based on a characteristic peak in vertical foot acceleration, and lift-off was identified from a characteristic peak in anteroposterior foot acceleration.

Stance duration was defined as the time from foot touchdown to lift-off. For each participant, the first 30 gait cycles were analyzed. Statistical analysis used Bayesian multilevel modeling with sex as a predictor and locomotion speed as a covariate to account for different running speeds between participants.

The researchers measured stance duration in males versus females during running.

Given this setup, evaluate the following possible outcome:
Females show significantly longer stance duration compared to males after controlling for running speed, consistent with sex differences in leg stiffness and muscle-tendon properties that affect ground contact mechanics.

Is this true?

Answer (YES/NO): NO